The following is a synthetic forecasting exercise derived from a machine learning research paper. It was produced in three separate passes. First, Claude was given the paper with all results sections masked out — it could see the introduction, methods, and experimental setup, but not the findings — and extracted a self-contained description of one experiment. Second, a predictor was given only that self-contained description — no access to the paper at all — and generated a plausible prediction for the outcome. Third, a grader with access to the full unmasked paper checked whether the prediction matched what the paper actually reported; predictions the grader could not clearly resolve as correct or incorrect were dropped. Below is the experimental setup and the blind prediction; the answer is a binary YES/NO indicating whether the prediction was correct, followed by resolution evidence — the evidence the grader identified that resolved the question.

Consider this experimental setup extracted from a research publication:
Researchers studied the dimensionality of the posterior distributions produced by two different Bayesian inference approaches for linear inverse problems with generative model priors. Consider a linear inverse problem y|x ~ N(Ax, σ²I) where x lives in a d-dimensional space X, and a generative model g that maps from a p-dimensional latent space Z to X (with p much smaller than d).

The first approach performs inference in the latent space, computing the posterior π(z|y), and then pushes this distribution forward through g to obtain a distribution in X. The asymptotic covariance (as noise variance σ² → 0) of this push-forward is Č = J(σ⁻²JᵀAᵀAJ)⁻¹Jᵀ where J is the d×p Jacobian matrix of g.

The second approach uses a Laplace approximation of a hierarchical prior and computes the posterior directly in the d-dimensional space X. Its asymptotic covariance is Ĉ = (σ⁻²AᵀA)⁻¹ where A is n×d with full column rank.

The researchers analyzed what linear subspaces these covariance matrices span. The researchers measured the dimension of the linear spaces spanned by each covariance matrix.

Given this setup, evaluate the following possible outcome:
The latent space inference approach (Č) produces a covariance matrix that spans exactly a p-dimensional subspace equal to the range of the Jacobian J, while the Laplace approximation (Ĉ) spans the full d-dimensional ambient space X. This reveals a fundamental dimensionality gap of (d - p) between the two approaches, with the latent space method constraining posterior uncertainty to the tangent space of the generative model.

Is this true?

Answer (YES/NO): NO